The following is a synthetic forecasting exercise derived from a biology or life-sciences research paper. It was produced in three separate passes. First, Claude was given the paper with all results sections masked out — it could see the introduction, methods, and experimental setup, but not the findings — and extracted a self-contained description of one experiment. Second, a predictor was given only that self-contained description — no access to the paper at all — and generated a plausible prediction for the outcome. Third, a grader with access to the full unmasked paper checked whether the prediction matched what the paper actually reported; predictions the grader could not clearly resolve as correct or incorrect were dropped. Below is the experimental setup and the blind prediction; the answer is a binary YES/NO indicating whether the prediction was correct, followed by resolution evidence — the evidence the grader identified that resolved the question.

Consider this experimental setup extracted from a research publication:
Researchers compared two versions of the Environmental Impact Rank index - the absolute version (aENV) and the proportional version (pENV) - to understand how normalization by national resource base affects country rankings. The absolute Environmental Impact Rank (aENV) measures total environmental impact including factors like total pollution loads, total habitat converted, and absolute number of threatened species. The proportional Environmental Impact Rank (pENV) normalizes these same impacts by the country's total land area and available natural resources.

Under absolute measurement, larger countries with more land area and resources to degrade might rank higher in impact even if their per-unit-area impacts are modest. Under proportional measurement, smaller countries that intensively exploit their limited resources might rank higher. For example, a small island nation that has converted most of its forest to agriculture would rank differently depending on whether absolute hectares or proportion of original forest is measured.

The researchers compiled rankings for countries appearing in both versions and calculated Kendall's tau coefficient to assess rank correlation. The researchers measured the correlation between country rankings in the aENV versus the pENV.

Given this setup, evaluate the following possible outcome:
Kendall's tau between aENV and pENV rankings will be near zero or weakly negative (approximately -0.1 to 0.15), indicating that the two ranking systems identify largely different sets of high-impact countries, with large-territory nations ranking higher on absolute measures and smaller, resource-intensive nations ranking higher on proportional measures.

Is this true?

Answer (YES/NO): NO